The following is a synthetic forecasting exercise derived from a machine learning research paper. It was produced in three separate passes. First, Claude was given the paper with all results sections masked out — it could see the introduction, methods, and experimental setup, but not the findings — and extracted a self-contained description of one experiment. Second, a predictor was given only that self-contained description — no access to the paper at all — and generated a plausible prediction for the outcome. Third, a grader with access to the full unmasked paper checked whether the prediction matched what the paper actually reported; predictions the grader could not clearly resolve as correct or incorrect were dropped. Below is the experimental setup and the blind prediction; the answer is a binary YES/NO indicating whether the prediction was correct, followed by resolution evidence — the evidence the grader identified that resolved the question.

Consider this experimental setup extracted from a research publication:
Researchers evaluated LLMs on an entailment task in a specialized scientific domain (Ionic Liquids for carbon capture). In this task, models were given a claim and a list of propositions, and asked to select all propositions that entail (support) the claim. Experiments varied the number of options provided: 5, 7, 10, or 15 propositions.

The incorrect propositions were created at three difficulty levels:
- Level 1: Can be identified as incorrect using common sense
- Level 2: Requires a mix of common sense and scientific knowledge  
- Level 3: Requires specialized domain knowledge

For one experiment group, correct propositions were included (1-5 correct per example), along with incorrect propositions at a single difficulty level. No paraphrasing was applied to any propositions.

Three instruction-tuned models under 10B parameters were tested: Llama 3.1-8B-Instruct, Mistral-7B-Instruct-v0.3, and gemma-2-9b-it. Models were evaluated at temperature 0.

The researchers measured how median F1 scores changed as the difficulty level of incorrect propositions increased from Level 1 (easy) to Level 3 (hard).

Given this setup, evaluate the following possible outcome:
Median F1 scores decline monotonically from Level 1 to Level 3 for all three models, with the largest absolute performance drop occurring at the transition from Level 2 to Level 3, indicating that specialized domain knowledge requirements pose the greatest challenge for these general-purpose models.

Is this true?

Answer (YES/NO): NO